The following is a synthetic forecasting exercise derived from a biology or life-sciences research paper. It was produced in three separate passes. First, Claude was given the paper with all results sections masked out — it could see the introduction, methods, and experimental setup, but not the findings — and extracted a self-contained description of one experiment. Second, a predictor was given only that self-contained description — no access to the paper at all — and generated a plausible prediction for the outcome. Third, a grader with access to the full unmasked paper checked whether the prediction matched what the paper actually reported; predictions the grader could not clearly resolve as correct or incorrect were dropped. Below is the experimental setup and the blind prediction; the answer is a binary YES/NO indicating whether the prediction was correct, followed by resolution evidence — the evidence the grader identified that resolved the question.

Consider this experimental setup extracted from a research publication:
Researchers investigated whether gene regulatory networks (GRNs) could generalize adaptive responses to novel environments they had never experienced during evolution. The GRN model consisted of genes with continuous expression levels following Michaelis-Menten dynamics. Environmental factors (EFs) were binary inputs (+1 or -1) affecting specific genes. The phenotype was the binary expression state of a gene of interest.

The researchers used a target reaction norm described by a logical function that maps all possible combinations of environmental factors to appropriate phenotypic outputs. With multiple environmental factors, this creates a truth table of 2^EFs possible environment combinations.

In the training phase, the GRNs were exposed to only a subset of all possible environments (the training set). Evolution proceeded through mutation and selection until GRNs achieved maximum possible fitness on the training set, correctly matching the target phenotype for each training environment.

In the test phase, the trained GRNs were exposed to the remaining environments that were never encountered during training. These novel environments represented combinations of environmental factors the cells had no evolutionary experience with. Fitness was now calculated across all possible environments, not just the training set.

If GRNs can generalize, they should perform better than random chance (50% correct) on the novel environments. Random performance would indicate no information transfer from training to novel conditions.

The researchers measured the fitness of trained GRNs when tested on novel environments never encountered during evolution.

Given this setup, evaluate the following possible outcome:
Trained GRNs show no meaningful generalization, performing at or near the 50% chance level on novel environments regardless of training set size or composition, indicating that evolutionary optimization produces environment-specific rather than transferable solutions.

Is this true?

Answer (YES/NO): NO